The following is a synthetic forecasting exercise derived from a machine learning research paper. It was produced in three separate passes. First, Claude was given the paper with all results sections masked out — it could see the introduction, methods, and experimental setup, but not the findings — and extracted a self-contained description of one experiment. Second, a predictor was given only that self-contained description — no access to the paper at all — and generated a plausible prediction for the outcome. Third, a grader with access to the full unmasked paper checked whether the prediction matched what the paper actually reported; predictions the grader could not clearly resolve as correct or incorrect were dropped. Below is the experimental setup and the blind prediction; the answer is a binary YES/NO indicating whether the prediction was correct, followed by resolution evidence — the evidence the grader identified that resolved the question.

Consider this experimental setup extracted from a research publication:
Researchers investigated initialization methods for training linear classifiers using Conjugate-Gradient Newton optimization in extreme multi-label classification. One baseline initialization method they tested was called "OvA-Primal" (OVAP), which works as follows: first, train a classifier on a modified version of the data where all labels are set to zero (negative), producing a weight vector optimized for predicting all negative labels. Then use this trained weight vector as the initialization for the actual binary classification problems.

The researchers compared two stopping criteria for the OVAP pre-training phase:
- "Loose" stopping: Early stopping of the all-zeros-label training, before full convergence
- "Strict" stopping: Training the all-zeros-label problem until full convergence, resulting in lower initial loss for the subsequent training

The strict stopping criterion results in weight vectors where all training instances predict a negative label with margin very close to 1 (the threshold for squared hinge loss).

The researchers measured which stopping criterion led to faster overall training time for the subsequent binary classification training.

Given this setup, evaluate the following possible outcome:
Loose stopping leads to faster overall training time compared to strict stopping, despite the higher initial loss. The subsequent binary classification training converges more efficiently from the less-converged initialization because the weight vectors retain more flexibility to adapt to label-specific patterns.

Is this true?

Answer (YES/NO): YES